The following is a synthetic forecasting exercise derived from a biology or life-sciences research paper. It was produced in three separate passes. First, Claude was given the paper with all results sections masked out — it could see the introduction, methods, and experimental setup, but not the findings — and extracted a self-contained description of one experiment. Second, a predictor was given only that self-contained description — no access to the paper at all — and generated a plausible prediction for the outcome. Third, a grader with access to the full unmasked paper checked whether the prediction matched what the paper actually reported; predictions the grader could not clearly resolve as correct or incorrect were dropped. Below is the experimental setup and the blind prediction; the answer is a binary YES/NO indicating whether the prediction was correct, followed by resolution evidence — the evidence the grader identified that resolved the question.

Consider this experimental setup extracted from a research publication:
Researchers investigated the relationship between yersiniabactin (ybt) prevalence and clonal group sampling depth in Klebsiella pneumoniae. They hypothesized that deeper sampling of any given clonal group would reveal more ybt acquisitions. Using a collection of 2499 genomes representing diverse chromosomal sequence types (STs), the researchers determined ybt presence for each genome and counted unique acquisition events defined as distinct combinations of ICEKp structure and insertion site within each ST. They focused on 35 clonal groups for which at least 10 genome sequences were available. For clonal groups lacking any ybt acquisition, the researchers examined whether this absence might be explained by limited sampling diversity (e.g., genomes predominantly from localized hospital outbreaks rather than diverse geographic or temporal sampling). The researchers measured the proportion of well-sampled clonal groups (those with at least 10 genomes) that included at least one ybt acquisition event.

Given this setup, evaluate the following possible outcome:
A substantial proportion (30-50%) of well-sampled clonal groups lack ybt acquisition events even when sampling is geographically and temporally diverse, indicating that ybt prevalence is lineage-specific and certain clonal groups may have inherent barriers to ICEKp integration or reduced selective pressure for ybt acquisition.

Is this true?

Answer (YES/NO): NO